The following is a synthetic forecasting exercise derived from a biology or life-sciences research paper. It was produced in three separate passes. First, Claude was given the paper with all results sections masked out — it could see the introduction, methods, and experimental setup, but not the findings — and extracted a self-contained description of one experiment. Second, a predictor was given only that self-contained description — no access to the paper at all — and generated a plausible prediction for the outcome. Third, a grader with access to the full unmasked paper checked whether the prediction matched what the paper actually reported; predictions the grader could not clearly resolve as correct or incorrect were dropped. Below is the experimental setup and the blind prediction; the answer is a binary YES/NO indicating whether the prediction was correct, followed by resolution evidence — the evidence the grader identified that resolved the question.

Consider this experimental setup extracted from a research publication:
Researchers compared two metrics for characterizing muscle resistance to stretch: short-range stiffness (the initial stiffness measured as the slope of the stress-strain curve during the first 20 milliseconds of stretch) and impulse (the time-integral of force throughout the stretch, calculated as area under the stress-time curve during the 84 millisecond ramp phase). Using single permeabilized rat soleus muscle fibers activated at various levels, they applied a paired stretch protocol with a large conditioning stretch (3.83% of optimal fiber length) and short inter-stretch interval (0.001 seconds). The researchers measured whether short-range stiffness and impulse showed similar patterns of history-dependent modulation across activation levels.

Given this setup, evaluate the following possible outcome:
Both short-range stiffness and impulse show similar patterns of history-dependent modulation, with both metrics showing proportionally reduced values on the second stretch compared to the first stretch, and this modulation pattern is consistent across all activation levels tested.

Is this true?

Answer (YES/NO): NO